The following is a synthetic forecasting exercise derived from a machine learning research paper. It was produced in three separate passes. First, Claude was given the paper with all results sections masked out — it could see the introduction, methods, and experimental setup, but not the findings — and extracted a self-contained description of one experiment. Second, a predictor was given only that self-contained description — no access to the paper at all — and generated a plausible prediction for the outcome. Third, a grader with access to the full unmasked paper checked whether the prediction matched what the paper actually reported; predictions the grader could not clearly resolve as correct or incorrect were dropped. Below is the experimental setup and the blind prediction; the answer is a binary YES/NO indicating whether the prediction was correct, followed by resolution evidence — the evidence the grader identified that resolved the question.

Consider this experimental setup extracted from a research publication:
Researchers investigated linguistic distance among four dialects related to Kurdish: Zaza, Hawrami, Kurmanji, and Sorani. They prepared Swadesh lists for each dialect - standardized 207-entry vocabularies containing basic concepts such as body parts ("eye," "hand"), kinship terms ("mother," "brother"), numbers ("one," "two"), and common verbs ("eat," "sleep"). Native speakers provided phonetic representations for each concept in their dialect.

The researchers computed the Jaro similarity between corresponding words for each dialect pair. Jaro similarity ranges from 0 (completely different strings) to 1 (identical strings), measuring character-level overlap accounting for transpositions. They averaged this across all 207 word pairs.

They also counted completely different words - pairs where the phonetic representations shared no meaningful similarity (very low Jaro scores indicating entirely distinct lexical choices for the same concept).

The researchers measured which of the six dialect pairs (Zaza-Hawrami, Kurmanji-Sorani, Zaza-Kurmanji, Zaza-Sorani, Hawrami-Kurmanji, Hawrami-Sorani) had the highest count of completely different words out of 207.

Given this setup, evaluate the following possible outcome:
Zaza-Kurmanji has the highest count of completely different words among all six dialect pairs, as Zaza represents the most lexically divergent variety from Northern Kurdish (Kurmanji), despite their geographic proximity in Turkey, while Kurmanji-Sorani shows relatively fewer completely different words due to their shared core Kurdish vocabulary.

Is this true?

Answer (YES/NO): NO